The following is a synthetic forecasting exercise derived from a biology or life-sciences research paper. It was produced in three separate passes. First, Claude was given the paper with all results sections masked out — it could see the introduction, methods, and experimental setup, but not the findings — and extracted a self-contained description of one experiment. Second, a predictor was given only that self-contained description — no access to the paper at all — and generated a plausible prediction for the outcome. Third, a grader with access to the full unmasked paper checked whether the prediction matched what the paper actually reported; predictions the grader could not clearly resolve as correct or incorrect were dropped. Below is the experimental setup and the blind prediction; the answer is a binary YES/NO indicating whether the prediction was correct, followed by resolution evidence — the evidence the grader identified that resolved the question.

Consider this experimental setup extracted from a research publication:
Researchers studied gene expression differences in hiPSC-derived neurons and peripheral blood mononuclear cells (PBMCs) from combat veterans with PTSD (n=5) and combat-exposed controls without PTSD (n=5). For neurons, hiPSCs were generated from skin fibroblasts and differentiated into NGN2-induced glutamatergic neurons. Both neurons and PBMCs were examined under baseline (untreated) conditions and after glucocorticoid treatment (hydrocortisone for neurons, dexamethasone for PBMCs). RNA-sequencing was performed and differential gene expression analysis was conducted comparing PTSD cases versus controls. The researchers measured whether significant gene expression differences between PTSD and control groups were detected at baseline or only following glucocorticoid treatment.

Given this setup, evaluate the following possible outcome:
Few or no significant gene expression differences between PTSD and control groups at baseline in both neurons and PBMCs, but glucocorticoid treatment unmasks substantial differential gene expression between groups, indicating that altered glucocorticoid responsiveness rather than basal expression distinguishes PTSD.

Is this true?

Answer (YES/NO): YES